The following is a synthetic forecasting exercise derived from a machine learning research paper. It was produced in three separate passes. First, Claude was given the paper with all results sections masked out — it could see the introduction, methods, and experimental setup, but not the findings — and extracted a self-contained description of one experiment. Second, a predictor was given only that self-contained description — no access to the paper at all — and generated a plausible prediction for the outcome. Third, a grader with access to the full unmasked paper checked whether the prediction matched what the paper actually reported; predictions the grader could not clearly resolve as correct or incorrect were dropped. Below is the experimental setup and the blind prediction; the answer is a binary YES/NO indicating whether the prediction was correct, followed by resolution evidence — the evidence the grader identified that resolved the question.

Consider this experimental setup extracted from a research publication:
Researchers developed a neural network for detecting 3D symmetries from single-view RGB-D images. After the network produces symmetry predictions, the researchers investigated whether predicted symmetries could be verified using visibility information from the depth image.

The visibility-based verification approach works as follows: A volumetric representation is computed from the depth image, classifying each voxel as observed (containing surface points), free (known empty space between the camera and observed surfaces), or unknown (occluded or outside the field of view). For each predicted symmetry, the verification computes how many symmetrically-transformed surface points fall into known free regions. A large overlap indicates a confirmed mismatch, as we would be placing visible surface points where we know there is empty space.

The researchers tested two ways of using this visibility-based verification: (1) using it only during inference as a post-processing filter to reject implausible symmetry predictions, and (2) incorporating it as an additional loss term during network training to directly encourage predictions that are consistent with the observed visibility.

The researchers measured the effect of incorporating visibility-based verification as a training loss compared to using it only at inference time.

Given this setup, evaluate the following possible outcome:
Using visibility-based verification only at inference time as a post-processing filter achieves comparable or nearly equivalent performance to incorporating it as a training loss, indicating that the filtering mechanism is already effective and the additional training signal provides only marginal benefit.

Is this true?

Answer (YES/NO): YES